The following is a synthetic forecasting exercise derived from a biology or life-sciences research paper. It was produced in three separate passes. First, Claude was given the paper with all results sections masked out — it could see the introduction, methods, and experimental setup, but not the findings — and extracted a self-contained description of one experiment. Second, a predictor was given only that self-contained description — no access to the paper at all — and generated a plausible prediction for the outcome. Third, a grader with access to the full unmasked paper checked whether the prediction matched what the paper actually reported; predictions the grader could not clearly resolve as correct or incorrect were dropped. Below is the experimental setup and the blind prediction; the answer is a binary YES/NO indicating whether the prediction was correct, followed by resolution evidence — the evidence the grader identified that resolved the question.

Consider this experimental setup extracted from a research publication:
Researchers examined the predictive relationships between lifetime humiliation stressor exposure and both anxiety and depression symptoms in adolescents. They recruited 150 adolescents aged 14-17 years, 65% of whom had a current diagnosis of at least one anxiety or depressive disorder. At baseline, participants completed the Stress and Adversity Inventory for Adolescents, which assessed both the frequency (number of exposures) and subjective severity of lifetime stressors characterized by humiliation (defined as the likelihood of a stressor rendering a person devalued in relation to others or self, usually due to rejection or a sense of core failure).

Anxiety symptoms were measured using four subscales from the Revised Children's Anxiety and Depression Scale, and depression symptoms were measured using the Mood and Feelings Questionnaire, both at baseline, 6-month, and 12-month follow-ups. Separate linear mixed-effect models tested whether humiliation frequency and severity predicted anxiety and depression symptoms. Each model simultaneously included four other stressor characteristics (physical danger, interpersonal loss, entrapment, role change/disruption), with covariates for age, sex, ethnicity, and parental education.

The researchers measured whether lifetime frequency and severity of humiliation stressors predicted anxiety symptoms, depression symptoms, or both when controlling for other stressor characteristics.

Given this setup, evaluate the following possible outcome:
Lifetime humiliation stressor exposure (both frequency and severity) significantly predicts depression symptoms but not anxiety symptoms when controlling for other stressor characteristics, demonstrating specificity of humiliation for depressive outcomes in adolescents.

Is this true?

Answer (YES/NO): NO